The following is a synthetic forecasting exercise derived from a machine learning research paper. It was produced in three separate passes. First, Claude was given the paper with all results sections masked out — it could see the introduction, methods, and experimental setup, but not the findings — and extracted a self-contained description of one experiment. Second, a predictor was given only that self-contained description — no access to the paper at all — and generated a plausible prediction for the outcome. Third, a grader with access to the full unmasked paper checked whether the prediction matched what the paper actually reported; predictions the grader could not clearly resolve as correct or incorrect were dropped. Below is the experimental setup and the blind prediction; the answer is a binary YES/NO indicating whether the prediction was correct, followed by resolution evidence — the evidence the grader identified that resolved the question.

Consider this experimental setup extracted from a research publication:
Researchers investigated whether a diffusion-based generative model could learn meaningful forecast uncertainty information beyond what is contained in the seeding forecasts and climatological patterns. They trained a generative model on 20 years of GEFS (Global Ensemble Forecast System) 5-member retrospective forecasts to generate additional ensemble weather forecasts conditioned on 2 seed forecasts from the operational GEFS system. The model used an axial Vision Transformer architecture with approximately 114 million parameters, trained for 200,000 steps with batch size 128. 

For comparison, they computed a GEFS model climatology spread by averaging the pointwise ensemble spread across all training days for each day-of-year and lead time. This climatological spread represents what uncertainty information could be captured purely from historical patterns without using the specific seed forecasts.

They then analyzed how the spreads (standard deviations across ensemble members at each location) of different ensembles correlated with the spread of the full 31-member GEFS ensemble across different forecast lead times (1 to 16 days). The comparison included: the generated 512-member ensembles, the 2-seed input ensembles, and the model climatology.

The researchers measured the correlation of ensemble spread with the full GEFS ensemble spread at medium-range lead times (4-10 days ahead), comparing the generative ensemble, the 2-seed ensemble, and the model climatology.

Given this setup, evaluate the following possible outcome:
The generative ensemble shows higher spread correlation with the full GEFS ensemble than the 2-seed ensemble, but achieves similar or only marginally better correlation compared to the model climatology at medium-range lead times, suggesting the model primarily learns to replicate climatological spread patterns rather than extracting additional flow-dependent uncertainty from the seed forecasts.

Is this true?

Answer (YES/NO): NO